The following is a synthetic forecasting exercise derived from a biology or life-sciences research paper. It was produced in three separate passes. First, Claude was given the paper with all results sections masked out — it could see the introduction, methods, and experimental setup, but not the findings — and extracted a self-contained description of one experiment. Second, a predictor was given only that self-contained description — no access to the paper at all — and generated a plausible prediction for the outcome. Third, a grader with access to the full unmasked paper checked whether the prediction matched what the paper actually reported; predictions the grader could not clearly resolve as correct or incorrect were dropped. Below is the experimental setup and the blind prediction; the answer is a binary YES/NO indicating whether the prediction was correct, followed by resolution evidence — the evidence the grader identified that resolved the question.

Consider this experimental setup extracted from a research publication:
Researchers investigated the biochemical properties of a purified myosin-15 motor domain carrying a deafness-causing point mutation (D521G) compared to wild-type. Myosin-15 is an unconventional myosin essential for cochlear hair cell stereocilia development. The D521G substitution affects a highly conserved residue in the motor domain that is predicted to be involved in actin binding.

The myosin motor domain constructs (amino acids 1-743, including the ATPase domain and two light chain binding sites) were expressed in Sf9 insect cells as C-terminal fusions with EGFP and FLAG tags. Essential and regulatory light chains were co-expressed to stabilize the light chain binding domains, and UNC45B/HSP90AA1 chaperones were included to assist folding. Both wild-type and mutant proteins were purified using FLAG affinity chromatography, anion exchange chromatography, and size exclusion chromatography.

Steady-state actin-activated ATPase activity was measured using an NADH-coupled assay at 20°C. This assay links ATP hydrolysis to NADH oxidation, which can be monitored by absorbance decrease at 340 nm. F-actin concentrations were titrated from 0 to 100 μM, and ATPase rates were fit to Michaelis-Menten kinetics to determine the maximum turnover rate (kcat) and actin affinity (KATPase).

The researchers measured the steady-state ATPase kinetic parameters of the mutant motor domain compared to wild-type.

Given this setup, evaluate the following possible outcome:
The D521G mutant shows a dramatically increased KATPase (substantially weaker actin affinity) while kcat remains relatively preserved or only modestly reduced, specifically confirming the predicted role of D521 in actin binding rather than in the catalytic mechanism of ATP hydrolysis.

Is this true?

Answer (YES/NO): NO